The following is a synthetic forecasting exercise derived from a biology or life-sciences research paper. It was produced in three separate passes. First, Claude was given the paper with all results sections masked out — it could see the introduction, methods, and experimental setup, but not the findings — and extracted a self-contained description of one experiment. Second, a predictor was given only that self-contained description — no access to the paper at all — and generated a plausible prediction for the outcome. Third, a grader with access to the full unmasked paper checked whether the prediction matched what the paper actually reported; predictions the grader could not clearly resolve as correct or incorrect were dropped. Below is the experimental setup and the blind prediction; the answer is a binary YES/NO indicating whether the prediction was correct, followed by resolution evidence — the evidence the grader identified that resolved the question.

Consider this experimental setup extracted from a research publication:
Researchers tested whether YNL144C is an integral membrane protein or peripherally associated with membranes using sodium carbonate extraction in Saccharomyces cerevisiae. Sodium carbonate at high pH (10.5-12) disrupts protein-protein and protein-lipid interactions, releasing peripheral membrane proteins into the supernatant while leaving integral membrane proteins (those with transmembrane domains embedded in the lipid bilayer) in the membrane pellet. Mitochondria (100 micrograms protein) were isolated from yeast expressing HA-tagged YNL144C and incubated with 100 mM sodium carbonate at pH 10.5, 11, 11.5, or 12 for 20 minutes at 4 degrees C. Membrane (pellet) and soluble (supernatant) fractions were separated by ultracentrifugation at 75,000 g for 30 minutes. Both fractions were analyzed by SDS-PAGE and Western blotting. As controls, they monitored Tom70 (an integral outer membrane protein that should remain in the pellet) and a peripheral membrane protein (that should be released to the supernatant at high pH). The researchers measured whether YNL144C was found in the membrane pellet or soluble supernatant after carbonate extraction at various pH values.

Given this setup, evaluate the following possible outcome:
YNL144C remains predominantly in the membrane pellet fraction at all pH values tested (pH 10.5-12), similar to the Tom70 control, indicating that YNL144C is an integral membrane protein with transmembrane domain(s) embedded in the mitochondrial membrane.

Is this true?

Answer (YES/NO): NO